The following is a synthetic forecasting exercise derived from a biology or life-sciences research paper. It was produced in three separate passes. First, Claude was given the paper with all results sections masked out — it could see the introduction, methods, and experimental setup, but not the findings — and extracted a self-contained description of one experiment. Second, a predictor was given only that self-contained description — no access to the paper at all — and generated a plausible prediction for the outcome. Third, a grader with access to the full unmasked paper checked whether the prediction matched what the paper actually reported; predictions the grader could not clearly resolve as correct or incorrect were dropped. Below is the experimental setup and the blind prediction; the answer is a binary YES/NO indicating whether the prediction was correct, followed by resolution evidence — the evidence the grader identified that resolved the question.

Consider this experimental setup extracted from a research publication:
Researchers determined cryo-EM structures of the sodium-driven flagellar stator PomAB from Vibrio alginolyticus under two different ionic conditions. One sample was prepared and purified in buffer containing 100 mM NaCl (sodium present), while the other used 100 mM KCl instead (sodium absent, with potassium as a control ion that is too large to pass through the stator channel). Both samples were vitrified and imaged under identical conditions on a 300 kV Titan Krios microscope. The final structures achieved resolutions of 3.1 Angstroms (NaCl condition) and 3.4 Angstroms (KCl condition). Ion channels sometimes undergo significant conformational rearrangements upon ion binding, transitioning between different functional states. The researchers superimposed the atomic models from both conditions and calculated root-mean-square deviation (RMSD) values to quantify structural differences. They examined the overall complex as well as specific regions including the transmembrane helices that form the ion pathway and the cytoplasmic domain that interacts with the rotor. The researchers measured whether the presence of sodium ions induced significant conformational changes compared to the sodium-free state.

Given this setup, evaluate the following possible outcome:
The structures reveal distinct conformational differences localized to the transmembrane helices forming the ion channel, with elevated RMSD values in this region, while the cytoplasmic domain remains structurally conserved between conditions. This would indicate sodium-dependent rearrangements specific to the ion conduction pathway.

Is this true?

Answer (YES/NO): NO